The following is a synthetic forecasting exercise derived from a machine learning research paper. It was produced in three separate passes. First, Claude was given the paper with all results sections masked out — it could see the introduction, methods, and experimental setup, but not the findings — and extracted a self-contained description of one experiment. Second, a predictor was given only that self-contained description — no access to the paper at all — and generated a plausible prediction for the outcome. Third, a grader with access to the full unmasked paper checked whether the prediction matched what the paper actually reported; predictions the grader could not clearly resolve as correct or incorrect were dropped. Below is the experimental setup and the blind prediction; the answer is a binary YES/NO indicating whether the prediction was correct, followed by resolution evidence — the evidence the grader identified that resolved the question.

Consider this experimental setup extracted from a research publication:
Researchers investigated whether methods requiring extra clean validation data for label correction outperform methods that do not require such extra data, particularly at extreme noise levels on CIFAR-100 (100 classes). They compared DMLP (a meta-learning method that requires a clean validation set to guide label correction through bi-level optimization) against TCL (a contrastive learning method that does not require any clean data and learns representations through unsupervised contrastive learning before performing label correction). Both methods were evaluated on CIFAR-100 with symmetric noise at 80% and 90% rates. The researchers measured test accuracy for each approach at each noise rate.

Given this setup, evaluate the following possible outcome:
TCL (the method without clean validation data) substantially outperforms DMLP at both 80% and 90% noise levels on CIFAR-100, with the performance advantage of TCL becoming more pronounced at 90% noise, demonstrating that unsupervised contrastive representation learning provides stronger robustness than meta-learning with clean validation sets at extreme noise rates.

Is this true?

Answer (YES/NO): NO